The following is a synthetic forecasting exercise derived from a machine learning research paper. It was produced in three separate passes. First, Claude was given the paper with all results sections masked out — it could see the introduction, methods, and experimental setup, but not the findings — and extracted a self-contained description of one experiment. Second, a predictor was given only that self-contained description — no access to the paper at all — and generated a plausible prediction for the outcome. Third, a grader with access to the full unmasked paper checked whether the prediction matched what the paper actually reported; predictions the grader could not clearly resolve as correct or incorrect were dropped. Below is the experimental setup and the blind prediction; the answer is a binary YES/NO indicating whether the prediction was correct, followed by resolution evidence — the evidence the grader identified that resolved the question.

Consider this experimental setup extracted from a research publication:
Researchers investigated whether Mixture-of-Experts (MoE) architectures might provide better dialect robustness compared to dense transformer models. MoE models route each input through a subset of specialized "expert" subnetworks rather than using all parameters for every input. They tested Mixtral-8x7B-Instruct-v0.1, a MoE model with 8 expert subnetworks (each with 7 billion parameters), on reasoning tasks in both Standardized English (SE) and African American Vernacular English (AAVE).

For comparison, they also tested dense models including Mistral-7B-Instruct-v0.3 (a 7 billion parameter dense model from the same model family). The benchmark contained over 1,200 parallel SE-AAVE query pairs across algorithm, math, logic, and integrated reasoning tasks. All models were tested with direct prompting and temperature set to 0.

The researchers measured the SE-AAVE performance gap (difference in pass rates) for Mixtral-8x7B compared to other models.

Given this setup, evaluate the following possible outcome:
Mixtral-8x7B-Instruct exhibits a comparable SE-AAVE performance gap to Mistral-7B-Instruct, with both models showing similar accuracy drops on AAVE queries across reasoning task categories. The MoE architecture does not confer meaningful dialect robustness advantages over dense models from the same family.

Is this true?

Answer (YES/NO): NO